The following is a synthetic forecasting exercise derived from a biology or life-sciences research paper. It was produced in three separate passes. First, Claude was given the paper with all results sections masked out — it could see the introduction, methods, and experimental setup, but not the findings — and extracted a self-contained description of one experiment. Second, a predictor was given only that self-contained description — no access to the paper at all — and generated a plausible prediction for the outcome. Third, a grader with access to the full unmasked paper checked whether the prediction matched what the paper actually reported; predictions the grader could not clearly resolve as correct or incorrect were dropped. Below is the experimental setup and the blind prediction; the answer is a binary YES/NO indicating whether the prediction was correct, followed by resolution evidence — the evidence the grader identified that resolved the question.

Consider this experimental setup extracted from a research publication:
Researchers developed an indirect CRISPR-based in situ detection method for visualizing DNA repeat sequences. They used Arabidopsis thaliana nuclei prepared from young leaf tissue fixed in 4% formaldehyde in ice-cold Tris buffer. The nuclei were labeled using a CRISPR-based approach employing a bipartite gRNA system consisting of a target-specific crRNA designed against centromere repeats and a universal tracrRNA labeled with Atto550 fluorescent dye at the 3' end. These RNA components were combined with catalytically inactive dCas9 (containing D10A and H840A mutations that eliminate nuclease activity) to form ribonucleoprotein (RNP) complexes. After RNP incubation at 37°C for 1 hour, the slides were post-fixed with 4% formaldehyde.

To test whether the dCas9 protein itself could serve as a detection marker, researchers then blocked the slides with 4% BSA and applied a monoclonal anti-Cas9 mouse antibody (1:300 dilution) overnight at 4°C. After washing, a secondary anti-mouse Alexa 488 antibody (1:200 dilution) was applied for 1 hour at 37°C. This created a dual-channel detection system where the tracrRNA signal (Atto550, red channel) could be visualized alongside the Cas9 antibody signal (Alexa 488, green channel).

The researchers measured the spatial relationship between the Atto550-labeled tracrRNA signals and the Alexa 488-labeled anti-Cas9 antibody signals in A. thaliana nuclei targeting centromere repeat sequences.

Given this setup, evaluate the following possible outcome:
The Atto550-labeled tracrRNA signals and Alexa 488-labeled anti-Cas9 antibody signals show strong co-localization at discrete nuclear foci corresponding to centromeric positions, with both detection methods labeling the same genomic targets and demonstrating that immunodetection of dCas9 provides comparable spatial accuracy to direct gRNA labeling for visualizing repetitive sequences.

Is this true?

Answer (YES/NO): YES